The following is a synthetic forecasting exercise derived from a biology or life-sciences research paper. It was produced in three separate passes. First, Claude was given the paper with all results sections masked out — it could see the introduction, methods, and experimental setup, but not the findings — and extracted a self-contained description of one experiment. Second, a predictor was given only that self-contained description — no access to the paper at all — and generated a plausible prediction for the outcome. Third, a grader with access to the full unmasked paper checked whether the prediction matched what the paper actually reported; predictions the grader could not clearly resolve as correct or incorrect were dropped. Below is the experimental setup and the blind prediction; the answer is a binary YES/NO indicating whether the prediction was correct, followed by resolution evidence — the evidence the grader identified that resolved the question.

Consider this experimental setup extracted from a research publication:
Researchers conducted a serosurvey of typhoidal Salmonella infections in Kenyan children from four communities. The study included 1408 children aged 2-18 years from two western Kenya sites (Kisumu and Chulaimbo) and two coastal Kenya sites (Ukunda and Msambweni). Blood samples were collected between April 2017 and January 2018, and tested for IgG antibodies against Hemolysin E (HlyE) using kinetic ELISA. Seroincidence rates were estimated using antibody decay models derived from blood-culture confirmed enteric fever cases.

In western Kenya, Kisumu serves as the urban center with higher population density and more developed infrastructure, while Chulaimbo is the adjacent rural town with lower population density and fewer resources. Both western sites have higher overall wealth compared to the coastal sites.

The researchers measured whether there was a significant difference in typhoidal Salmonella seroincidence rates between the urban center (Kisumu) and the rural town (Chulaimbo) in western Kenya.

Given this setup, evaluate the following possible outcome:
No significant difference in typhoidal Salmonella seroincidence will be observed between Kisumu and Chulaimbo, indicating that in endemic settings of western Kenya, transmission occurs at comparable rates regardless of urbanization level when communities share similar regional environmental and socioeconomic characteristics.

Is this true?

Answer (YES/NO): YES